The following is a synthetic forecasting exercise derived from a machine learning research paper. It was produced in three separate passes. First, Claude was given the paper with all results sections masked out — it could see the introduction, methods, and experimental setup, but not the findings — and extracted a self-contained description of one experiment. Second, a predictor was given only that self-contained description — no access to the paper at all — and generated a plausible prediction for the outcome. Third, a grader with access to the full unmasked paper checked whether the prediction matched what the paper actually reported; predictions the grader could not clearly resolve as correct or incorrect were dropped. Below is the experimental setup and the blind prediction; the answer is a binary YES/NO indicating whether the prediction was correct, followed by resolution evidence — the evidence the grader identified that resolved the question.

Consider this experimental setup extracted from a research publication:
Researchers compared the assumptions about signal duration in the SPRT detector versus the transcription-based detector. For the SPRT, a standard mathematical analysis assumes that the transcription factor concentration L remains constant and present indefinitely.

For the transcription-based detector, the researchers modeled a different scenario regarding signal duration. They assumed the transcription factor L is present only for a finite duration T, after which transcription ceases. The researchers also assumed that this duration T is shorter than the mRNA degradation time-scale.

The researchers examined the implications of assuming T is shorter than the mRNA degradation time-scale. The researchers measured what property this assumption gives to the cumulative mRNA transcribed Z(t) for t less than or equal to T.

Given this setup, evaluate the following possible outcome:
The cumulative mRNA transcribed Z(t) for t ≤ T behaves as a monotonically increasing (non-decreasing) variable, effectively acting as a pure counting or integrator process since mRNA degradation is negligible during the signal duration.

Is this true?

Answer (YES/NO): YES